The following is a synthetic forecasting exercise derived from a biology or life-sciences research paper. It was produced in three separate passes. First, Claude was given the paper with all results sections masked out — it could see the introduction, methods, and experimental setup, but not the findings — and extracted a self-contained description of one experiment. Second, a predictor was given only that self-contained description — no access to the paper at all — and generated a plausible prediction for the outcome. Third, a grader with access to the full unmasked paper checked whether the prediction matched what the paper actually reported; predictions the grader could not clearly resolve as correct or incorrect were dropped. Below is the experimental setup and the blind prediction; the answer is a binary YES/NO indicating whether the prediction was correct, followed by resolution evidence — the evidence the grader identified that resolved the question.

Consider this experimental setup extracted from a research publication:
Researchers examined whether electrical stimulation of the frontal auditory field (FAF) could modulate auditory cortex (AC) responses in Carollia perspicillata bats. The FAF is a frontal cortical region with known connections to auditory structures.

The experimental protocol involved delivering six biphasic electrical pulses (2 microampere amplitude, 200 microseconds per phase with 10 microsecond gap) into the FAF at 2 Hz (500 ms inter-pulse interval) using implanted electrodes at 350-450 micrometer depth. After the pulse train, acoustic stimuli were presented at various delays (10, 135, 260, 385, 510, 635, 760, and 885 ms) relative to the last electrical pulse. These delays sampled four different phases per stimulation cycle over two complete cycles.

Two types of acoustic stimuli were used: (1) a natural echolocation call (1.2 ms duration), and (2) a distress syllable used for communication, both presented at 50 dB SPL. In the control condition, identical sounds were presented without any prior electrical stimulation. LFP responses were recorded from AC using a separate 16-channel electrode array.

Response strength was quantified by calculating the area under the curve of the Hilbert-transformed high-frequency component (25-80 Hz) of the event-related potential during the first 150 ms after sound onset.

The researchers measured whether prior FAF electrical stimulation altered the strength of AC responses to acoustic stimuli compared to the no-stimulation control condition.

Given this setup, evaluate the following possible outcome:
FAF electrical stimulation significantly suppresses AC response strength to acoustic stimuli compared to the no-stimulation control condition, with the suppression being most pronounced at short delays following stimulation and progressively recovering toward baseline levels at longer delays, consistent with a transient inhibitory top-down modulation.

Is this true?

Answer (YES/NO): NO